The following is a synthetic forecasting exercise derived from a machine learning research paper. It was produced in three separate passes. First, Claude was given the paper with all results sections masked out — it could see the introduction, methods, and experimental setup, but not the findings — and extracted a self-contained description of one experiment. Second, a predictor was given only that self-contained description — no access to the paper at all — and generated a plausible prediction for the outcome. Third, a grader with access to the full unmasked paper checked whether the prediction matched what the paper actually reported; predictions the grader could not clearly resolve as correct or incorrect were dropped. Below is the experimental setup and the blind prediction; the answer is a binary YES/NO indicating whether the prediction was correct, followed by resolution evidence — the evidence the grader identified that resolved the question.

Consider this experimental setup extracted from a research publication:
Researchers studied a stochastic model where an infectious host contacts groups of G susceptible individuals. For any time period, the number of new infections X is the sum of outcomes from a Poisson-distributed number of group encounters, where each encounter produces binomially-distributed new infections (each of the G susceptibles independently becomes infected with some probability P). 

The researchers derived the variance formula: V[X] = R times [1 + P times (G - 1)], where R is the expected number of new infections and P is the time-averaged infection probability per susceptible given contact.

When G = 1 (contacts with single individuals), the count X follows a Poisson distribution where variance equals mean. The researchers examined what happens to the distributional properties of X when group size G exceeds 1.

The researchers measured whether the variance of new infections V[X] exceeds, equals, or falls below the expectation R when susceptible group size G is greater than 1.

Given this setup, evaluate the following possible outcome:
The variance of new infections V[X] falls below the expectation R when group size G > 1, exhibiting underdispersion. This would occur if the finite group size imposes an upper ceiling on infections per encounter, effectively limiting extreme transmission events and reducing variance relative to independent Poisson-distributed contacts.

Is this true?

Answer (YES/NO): NO